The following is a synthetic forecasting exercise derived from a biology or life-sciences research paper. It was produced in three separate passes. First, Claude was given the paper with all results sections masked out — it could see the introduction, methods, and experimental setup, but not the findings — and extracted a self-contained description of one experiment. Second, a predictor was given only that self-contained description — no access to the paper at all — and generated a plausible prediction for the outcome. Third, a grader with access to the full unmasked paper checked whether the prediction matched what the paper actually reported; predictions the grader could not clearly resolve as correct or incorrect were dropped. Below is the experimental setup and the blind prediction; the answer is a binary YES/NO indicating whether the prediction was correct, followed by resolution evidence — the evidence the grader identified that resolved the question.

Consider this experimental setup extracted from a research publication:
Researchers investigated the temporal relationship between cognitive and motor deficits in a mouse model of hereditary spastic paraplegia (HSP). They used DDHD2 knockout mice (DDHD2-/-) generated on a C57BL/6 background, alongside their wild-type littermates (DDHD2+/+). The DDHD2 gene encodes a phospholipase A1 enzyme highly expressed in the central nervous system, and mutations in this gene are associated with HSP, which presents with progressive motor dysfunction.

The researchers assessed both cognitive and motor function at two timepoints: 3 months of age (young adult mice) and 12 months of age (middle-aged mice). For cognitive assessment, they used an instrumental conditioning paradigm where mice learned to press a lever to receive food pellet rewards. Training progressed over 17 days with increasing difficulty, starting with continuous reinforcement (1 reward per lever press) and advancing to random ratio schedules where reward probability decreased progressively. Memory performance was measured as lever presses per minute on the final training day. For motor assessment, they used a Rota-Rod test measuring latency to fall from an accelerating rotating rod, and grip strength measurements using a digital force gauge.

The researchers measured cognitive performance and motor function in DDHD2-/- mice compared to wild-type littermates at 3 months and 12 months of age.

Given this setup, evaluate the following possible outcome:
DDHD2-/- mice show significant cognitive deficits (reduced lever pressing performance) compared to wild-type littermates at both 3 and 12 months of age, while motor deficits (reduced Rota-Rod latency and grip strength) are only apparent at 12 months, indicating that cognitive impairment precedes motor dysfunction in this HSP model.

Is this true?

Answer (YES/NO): NO